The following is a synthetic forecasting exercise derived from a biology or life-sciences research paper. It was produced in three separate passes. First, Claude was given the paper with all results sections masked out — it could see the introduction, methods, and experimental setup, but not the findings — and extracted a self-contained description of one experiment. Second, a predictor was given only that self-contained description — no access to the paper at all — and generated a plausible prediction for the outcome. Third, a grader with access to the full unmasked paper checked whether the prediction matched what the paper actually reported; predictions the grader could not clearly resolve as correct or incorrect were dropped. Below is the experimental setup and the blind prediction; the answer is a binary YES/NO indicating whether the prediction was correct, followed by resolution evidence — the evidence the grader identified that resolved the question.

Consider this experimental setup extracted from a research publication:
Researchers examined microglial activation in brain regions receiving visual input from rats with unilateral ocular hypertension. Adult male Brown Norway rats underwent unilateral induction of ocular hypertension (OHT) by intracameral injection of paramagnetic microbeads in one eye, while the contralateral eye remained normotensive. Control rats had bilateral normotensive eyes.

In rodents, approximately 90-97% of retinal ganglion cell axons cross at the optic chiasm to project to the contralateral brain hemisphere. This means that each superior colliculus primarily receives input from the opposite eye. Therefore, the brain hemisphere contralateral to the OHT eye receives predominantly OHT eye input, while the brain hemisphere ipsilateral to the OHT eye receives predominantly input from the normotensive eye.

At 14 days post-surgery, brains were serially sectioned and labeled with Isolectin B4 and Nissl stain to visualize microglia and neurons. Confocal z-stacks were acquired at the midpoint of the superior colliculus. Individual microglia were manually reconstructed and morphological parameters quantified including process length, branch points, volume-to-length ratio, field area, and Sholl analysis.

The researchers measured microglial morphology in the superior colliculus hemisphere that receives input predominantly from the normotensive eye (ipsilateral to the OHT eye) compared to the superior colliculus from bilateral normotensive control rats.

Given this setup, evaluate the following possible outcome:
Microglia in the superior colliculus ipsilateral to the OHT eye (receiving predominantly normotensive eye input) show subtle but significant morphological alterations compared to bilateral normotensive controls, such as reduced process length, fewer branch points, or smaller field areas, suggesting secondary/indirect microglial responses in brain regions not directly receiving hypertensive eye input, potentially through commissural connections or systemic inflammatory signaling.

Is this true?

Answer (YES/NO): NO